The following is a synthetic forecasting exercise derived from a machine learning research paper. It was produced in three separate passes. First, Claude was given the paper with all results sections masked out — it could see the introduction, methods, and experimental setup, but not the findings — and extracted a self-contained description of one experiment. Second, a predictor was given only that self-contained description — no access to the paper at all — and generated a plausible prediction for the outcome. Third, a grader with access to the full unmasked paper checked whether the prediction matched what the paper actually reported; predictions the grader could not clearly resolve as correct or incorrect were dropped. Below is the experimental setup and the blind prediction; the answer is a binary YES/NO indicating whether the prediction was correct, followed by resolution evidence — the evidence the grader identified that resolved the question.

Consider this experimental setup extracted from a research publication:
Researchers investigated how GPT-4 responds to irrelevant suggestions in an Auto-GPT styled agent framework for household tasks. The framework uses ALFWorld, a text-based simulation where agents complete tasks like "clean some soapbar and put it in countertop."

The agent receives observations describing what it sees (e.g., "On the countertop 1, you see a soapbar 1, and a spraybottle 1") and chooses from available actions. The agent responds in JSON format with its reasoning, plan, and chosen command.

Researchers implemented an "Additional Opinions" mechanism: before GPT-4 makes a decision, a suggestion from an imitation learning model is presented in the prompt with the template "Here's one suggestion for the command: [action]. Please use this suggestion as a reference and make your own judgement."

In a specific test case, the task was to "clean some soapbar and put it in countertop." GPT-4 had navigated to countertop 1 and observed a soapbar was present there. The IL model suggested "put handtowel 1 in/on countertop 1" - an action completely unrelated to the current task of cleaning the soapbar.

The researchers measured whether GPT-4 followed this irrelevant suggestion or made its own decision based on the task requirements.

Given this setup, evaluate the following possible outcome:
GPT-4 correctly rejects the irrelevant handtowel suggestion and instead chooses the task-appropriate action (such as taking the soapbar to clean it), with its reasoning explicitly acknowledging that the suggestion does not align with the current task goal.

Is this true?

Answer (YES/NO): YES